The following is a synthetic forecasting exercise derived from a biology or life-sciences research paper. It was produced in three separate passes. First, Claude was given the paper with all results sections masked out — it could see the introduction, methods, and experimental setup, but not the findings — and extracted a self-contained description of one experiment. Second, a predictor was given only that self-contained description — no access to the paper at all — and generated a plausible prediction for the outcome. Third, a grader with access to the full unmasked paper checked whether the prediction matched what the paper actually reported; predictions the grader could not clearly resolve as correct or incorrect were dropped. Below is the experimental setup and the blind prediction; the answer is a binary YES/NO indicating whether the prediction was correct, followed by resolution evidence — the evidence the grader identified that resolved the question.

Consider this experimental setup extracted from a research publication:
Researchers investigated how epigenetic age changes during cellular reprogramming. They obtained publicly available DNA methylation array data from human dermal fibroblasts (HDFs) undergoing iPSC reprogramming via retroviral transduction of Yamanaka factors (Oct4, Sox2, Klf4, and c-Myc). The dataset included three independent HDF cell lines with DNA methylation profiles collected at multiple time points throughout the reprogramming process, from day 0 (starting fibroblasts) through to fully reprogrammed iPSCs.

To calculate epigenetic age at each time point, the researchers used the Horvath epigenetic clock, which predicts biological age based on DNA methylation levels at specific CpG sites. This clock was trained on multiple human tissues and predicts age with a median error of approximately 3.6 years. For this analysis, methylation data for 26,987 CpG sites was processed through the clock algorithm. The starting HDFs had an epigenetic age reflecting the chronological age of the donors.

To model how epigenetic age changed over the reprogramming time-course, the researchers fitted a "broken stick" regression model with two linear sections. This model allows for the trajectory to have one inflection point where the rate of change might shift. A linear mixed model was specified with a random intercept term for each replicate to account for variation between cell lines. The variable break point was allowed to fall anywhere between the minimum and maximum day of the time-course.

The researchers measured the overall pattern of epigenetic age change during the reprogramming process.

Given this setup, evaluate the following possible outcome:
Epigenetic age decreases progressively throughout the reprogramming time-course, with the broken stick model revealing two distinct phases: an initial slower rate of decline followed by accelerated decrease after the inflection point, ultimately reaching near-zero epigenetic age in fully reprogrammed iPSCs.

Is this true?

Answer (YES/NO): NO